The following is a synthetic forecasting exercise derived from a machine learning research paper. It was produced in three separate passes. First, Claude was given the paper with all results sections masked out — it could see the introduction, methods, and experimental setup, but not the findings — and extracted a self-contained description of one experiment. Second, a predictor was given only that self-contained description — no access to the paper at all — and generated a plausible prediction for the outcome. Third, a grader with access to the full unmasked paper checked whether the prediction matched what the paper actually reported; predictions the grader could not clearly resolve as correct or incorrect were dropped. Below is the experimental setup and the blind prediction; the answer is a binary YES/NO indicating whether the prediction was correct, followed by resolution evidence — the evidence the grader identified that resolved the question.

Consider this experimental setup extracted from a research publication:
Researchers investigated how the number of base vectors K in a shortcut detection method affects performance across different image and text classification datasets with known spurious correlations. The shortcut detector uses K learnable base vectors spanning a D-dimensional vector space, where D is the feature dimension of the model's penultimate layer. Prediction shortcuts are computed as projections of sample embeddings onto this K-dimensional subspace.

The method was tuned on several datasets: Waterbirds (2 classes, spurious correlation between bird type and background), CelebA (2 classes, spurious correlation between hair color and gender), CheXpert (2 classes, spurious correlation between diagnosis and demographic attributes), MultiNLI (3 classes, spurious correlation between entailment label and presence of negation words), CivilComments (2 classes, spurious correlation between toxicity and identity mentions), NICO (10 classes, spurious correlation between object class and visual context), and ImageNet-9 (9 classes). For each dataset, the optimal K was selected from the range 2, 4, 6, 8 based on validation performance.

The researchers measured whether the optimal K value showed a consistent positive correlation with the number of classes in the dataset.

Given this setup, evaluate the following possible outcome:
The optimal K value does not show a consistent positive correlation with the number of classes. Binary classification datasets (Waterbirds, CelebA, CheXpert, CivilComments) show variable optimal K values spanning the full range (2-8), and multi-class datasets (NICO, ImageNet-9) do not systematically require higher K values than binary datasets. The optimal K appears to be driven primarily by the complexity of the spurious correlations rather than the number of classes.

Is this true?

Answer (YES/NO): NO